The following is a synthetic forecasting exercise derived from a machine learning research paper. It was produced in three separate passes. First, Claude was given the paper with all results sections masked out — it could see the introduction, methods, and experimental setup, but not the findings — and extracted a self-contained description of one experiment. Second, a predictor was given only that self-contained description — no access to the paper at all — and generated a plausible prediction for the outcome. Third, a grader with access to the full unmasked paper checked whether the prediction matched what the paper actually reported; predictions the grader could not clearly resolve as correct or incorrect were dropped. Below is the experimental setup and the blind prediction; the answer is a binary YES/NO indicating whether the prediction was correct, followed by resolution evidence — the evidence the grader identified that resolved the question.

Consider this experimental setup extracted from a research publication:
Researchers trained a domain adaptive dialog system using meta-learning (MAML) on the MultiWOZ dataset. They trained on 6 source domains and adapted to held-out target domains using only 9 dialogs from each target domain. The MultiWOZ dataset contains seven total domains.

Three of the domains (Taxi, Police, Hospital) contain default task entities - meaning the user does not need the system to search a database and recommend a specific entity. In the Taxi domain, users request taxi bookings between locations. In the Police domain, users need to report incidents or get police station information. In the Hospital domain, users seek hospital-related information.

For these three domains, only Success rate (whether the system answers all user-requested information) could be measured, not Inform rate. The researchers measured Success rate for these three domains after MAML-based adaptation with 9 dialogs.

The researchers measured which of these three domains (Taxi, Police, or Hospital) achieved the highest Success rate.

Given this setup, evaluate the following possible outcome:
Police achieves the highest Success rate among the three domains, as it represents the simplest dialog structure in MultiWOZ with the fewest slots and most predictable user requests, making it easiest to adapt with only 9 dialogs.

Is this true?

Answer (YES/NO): NO